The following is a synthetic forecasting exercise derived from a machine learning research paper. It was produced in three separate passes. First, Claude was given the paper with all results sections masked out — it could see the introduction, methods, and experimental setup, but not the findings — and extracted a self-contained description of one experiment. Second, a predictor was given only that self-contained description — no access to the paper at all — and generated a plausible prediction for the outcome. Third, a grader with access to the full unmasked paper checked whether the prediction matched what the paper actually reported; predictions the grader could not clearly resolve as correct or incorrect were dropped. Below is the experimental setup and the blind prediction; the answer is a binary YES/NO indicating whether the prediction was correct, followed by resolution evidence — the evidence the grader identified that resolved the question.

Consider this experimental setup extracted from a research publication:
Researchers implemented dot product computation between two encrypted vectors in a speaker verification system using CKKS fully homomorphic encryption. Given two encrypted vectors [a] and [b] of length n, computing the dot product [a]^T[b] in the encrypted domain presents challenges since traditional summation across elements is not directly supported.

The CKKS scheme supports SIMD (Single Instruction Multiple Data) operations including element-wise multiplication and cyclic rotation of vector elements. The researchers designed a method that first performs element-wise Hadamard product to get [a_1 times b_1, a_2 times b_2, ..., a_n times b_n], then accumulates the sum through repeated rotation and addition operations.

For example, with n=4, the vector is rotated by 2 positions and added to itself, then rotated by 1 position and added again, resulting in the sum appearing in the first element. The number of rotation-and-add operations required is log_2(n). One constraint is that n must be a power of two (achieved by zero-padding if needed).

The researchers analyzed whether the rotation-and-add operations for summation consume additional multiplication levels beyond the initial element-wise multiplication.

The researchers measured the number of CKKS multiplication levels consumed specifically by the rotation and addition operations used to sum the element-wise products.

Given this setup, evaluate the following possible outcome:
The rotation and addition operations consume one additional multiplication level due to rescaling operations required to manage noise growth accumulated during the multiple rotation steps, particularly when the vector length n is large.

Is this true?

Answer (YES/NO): NO